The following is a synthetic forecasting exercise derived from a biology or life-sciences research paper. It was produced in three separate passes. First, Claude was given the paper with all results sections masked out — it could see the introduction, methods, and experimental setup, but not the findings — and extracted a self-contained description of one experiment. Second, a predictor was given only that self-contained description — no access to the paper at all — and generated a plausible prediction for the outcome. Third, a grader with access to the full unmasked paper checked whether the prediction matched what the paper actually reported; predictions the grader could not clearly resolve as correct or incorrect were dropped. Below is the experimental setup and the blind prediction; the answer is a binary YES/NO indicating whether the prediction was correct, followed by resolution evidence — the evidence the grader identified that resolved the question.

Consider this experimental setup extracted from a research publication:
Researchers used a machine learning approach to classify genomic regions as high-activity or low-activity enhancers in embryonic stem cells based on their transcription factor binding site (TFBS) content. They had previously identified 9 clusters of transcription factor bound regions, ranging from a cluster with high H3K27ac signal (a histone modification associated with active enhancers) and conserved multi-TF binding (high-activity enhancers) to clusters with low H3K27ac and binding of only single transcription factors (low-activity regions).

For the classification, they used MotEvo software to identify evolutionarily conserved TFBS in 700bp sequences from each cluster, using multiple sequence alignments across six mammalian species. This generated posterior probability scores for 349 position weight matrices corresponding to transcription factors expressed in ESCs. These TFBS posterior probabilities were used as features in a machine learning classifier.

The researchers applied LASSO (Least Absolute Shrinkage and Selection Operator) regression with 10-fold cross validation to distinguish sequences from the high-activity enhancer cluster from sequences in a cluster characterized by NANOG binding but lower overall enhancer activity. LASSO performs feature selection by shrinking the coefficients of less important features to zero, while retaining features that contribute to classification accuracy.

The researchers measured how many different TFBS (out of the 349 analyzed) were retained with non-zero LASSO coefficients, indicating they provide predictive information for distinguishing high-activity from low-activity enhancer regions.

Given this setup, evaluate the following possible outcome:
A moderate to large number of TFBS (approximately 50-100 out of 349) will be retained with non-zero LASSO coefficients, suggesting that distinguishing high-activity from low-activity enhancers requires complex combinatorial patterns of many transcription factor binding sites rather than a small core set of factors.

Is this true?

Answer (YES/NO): YES